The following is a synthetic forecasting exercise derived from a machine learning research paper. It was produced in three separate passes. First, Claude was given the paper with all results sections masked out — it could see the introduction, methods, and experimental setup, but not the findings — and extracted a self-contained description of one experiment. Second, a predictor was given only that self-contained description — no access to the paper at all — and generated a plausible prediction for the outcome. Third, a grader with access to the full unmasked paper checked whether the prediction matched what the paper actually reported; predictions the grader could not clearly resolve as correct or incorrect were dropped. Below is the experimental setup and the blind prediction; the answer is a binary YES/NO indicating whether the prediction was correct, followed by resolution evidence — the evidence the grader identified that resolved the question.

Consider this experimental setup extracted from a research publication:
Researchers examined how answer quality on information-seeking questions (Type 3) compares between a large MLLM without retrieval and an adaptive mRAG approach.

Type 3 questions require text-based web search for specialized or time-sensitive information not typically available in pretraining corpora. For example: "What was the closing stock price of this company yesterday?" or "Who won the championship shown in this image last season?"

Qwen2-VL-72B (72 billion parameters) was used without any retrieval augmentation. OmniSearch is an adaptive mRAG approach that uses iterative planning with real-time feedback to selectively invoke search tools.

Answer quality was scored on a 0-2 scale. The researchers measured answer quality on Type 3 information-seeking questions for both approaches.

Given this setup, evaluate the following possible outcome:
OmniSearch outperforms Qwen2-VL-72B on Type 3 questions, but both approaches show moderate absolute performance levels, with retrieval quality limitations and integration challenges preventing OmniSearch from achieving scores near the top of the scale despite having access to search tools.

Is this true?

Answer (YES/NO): NO